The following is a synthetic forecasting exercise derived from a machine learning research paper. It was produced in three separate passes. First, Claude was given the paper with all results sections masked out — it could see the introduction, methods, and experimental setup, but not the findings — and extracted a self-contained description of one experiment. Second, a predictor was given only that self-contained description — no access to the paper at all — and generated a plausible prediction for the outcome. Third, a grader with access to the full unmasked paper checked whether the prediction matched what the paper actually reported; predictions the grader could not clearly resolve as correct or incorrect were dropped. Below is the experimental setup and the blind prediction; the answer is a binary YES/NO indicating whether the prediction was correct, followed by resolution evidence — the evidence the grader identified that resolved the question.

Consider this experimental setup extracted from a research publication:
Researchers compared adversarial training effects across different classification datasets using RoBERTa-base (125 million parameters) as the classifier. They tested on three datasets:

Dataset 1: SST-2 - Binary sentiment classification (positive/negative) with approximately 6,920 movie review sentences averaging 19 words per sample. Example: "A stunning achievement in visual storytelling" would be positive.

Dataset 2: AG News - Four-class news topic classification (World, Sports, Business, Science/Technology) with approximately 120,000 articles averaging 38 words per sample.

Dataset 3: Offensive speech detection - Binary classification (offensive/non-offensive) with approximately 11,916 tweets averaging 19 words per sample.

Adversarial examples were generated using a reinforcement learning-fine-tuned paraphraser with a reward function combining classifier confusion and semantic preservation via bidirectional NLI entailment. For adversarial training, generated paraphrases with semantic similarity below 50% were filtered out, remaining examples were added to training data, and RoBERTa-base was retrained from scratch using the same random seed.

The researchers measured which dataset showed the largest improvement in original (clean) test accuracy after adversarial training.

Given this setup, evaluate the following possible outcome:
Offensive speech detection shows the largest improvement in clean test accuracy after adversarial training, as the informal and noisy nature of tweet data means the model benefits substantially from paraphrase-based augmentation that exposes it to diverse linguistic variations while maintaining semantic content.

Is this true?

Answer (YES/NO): YES